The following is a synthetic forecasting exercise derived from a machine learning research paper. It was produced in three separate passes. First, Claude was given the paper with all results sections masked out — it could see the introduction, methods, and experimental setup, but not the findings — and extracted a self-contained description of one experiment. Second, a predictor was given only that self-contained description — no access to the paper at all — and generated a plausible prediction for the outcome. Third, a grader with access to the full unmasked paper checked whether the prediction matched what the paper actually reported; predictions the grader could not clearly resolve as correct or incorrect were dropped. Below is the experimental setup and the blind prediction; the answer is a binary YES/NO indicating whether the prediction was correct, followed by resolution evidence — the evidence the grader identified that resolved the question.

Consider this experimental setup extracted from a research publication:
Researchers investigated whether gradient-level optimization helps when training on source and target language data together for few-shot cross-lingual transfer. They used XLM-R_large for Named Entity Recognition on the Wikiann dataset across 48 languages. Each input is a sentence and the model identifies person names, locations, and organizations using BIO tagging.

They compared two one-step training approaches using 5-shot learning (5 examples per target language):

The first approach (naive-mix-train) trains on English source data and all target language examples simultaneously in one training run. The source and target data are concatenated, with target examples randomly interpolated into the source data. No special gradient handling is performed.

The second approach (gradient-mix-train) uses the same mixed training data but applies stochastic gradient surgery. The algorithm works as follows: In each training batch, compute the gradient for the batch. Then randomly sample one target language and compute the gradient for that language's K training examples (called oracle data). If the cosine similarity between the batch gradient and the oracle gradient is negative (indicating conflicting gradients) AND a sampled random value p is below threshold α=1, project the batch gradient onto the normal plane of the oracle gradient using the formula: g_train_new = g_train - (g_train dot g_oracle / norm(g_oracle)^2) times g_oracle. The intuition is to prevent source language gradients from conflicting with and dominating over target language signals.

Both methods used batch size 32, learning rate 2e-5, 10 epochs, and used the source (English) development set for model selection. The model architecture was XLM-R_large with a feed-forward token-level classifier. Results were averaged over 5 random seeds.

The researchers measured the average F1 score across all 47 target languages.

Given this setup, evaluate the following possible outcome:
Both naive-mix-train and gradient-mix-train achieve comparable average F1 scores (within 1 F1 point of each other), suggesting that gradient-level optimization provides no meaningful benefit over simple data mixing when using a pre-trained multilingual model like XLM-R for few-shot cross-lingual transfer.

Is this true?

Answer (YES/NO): NO